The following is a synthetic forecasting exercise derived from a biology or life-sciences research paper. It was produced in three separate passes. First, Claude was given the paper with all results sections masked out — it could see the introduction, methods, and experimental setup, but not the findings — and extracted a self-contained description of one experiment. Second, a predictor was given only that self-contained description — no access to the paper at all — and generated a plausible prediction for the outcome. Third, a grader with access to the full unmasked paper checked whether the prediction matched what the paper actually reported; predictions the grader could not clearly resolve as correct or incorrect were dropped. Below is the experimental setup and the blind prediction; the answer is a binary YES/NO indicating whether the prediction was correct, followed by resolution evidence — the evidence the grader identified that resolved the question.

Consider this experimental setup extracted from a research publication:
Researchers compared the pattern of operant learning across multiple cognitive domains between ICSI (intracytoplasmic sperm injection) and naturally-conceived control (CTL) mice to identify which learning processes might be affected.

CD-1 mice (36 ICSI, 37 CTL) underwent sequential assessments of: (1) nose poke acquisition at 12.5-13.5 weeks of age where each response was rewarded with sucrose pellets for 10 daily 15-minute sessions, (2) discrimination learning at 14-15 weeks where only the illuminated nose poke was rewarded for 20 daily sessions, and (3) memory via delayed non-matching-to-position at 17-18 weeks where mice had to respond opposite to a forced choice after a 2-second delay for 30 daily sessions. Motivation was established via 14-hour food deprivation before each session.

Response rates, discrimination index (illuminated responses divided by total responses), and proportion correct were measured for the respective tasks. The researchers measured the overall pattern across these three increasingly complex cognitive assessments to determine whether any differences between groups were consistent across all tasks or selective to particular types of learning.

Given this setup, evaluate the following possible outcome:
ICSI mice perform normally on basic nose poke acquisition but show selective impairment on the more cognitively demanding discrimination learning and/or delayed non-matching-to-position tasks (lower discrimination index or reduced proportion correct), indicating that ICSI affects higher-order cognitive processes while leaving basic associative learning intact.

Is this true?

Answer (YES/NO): NO